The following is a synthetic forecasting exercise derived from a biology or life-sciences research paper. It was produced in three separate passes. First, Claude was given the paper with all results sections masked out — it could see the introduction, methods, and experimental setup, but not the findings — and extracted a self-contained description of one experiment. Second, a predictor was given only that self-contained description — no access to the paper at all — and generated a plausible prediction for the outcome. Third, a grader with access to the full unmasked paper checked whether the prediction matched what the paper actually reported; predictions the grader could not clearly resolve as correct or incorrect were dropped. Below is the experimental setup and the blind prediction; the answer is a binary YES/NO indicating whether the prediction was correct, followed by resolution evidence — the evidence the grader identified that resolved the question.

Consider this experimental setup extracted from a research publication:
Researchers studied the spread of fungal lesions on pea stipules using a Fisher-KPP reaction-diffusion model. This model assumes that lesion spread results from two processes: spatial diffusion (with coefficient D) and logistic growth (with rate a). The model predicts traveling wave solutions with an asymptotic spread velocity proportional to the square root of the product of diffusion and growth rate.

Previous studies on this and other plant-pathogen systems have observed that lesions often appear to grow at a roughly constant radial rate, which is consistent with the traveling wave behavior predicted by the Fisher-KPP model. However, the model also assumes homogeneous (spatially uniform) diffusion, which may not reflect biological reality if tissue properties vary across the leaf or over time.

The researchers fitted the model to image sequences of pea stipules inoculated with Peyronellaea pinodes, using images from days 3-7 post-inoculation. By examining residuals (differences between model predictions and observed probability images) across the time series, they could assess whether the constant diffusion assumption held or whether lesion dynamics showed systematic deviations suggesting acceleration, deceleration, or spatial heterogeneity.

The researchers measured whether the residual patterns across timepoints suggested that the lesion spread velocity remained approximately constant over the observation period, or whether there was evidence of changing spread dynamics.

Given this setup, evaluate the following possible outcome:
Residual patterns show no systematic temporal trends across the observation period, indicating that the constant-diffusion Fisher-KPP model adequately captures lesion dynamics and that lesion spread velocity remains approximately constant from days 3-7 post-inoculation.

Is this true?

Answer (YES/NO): NO